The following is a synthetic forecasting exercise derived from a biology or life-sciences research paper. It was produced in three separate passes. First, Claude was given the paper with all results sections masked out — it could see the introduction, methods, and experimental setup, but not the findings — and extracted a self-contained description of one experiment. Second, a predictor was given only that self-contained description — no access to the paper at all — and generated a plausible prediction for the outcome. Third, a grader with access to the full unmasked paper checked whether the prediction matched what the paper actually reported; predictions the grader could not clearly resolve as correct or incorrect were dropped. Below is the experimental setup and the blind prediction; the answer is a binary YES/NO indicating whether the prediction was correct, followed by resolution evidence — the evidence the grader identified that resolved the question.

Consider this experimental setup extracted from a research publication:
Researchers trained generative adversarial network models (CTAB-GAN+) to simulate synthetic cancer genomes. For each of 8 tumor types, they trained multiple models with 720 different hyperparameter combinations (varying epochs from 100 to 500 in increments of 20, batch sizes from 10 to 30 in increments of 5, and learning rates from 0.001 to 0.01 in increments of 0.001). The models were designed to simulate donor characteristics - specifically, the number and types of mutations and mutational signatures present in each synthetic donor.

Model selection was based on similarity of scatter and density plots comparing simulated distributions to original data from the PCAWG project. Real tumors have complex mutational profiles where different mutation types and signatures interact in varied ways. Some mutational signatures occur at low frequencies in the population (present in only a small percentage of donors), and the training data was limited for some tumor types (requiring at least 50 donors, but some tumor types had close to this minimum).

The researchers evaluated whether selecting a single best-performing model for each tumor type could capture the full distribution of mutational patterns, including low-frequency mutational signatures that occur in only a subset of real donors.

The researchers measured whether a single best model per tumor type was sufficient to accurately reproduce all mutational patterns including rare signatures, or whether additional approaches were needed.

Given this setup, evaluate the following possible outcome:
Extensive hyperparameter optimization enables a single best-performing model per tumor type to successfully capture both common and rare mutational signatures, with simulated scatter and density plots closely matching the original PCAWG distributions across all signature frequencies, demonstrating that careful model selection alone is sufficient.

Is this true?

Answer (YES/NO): NO